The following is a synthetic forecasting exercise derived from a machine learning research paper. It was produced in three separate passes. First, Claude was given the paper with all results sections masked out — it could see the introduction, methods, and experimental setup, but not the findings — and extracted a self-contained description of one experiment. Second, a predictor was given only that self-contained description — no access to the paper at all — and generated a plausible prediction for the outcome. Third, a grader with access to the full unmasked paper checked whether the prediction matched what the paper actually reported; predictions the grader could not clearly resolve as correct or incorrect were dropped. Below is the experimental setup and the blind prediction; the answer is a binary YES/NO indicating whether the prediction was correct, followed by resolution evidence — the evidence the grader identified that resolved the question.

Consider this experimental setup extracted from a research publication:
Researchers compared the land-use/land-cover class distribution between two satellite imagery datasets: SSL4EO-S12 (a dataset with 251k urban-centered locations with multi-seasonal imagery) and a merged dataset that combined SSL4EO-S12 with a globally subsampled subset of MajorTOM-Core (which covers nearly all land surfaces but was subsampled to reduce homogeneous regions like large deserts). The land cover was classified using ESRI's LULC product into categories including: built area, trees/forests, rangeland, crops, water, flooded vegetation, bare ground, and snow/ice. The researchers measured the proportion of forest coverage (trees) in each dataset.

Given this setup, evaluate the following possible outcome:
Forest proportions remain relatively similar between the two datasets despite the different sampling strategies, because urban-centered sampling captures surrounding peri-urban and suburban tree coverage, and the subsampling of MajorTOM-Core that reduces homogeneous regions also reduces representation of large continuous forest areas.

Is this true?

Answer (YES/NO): NO